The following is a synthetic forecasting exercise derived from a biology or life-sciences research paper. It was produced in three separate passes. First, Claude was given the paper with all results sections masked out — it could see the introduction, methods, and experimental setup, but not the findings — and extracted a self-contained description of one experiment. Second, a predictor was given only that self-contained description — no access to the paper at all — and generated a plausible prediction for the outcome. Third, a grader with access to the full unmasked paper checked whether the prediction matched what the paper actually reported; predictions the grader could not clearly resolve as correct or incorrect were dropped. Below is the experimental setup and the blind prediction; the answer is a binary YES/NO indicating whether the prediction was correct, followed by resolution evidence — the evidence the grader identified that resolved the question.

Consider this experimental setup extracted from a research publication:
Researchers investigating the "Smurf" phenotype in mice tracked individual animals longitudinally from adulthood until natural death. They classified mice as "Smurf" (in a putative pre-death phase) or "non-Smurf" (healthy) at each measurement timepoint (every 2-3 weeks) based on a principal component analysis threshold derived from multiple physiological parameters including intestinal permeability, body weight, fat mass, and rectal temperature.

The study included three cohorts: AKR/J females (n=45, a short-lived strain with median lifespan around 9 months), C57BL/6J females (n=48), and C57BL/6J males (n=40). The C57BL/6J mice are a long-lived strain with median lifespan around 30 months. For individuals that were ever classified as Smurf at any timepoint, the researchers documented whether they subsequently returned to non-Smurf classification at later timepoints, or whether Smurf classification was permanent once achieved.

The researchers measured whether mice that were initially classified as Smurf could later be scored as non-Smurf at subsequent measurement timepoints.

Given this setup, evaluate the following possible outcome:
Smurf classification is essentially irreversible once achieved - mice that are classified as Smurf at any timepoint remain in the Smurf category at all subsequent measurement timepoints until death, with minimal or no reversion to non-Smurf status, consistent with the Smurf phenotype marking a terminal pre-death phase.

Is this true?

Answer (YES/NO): NO